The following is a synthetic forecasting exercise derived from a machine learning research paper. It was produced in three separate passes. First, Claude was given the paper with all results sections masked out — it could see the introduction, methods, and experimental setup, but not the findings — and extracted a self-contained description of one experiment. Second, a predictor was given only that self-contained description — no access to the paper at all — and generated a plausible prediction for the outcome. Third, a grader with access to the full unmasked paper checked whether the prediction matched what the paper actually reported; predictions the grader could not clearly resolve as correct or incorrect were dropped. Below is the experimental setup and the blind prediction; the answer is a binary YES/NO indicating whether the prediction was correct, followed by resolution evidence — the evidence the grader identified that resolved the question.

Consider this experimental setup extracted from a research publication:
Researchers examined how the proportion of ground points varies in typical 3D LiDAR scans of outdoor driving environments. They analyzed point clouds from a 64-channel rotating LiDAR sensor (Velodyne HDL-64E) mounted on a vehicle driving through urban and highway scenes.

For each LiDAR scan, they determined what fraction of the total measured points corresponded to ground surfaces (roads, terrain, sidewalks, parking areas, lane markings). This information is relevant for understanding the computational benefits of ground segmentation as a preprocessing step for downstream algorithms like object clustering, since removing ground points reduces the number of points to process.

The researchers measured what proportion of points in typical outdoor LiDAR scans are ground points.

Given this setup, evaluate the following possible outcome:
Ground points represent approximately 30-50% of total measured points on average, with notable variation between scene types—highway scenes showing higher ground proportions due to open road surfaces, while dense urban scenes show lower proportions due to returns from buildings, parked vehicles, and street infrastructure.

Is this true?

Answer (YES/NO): NO